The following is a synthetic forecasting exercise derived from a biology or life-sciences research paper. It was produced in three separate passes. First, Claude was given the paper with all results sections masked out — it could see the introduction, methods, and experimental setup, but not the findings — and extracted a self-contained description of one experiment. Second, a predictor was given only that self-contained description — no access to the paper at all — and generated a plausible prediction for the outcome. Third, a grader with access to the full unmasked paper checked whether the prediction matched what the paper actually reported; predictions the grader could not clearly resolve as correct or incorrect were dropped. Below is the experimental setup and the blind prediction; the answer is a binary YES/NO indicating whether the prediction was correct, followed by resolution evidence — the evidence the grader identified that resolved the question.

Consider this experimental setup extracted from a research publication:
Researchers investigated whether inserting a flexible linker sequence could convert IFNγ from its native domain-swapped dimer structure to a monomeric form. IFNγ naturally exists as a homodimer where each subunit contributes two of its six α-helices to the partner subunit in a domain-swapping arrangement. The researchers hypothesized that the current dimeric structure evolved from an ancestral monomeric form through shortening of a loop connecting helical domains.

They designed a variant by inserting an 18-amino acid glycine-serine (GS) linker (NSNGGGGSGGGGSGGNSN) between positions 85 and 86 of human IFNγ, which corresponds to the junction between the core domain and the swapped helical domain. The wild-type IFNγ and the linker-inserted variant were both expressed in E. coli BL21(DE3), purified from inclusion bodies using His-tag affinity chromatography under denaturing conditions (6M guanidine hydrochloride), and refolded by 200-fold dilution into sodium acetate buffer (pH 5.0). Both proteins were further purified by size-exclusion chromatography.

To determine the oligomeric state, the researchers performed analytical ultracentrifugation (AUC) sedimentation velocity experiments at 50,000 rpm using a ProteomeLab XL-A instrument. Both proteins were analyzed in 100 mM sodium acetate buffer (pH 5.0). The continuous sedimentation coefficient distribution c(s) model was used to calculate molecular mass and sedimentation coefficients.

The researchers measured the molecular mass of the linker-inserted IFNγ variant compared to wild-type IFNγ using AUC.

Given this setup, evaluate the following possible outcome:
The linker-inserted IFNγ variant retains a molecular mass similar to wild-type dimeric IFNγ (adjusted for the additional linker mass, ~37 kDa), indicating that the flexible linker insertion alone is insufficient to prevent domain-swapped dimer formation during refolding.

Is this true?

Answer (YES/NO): NO